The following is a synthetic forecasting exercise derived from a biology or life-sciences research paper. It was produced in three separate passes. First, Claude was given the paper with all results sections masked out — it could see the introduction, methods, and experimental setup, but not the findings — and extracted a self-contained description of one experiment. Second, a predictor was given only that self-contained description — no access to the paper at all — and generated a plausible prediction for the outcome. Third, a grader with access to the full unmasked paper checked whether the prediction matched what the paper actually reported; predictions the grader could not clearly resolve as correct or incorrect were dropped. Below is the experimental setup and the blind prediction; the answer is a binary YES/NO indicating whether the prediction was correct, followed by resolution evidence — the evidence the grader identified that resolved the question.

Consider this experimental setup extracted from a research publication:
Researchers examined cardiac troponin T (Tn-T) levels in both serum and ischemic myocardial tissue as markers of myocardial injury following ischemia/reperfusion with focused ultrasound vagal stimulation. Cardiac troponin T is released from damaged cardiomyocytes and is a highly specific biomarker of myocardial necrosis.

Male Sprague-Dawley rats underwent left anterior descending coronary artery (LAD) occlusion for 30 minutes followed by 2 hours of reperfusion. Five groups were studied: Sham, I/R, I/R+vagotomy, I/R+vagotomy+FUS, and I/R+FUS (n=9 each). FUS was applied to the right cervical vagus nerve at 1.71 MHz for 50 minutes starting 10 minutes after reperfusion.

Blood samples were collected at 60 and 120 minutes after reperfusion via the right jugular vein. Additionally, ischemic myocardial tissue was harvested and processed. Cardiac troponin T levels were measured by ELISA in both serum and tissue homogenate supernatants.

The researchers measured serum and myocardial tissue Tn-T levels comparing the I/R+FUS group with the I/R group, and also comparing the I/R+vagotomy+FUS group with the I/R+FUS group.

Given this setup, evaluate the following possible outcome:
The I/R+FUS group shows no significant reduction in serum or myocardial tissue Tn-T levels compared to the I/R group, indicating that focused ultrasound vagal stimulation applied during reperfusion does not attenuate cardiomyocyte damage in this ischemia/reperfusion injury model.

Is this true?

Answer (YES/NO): NO